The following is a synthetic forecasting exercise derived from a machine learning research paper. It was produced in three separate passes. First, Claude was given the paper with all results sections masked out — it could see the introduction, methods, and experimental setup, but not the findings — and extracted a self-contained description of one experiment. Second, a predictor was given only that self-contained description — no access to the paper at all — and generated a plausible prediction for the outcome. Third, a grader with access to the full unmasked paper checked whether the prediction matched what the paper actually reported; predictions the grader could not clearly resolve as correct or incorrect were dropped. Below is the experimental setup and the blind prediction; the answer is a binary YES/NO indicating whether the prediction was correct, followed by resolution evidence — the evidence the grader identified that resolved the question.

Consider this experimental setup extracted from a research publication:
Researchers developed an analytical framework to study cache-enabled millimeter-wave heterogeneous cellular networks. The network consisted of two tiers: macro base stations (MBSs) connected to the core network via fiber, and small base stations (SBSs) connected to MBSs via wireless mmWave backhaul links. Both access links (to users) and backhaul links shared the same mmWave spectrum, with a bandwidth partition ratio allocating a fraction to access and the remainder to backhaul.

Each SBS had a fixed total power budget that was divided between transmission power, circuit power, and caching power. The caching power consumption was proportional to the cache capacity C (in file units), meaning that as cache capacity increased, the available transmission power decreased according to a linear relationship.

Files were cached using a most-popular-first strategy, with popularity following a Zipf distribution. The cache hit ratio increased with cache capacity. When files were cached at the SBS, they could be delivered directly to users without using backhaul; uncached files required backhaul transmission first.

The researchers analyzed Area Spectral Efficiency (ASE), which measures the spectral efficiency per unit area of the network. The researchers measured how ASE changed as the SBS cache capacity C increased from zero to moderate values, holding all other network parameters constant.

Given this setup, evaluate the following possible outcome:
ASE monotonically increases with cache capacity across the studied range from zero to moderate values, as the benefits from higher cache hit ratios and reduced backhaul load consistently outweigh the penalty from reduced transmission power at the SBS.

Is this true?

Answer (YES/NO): NO